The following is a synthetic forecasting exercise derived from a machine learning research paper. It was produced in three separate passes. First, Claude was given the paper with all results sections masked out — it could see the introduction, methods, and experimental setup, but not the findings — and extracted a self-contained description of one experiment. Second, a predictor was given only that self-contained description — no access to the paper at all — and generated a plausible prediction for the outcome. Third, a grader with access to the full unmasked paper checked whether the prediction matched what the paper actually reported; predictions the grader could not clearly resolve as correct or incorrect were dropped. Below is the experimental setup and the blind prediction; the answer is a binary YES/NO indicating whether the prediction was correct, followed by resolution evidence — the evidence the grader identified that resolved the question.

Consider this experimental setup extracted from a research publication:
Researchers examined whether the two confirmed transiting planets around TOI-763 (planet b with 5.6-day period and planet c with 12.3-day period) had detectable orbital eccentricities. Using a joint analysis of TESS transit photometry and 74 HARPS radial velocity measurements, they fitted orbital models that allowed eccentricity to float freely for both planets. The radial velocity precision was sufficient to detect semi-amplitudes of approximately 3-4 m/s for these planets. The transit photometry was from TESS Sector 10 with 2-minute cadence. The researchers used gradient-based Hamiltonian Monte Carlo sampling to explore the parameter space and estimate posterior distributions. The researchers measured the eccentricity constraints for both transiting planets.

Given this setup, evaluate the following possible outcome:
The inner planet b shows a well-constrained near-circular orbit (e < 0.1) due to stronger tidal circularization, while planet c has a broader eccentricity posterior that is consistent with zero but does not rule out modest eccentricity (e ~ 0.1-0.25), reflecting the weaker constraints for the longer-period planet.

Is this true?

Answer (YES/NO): NO